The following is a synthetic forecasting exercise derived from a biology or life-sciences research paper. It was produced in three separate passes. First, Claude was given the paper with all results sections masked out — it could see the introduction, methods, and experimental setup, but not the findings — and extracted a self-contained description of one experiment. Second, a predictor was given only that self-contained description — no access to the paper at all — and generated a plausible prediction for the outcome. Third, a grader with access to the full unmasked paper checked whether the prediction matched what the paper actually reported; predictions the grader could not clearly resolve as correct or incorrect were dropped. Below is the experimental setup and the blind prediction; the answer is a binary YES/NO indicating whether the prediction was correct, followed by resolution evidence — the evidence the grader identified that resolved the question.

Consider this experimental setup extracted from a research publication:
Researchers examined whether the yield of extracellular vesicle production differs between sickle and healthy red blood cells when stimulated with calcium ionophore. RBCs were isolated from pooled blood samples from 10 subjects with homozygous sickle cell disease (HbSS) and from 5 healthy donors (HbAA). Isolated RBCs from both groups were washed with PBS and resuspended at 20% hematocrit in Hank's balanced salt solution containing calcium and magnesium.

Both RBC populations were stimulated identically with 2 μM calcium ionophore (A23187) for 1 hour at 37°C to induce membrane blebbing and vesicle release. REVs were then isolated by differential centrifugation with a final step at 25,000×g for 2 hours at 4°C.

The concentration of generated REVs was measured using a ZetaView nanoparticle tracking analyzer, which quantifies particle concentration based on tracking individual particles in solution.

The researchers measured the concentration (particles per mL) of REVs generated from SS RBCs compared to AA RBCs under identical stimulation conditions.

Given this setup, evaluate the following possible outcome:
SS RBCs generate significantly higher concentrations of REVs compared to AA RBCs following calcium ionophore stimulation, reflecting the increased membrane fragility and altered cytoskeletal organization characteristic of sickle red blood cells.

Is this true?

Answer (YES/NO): YES